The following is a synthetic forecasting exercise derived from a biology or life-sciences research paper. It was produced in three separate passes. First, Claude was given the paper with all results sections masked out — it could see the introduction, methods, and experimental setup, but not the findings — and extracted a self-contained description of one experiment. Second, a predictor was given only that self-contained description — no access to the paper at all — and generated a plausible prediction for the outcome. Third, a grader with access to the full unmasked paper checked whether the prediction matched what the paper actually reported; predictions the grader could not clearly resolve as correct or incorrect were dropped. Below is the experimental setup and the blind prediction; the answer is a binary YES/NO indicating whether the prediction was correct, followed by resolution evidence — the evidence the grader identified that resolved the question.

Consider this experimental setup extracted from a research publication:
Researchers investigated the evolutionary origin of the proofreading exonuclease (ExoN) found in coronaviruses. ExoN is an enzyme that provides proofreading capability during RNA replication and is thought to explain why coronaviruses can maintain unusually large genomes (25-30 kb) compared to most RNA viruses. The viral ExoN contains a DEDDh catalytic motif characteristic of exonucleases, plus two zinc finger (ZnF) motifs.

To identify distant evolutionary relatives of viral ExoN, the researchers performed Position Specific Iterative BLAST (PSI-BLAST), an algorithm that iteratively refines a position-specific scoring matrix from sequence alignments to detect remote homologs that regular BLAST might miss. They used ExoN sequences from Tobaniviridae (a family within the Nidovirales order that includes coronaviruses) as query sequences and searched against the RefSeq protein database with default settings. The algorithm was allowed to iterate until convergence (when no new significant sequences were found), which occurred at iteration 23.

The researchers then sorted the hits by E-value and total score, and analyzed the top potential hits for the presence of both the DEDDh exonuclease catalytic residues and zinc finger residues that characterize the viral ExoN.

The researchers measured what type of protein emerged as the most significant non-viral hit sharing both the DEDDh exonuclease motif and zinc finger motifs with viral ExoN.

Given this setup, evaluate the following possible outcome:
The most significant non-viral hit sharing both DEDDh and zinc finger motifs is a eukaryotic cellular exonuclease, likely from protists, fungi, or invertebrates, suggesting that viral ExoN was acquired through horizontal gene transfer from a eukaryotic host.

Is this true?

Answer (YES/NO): NO